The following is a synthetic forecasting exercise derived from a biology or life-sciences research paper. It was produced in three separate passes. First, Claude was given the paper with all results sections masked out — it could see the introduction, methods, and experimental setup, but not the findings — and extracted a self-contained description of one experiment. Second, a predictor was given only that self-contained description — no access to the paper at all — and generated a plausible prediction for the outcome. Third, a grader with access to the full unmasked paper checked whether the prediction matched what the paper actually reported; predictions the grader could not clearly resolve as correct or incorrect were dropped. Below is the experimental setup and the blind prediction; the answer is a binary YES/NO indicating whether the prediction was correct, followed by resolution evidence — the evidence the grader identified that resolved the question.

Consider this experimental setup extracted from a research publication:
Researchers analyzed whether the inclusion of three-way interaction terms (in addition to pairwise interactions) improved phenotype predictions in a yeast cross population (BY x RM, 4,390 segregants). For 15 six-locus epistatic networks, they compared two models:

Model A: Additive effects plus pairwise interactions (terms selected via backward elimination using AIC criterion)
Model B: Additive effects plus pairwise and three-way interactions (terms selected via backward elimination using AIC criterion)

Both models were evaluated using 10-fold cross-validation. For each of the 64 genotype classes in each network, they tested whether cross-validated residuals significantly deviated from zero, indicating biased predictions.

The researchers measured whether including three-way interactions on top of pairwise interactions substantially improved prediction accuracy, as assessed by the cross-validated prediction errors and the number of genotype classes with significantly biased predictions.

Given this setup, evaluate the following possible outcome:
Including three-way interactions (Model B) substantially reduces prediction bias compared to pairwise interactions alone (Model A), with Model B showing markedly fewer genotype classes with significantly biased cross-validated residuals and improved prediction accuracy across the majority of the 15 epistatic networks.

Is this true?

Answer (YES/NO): NO